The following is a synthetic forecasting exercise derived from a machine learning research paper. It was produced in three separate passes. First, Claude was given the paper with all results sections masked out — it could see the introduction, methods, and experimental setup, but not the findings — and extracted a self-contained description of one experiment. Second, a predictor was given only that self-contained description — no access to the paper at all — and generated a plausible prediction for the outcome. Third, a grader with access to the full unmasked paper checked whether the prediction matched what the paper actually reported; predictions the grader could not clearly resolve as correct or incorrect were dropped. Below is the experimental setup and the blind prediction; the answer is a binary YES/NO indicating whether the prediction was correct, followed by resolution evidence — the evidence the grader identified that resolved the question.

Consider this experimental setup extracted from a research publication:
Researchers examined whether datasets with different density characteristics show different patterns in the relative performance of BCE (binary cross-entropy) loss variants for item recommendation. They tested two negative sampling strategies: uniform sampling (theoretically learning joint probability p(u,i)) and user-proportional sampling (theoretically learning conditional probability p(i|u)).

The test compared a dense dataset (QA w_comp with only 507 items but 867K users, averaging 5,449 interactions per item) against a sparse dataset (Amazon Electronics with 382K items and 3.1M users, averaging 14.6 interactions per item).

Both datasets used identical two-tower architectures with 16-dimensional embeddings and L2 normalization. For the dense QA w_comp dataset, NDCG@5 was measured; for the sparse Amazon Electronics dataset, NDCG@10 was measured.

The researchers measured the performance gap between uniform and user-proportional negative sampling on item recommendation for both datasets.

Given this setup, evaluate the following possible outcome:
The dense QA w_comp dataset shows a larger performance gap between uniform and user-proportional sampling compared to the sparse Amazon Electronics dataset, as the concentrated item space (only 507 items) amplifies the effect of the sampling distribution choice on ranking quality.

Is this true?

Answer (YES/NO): YES